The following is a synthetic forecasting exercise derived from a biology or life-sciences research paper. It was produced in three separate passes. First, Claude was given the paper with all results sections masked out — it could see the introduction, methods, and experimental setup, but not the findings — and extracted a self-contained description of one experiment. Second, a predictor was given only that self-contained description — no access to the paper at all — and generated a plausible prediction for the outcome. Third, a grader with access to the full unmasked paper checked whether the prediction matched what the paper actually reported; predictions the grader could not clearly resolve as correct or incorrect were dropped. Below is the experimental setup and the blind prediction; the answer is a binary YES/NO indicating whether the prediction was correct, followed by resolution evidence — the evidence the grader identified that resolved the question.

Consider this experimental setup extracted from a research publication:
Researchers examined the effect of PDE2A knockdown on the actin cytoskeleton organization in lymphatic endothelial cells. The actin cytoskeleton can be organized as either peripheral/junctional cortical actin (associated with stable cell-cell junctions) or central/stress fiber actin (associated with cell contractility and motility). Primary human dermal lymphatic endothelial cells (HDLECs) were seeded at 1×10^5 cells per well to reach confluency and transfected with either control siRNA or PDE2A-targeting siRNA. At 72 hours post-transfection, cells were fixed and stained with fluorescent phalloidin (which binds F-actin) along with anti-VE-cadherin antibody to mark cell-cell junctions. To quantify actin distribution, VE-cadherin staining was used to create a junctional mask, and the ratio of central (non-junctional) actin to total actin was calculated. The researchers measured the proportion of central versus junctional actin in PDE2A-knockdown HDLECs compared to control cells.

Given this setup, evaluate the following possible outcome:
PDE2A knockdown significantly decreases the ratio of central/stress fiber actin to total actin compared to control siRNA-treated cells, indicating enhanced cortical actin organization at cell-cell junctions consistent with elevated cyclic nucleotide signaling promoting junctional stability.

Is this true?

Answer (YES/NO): NO